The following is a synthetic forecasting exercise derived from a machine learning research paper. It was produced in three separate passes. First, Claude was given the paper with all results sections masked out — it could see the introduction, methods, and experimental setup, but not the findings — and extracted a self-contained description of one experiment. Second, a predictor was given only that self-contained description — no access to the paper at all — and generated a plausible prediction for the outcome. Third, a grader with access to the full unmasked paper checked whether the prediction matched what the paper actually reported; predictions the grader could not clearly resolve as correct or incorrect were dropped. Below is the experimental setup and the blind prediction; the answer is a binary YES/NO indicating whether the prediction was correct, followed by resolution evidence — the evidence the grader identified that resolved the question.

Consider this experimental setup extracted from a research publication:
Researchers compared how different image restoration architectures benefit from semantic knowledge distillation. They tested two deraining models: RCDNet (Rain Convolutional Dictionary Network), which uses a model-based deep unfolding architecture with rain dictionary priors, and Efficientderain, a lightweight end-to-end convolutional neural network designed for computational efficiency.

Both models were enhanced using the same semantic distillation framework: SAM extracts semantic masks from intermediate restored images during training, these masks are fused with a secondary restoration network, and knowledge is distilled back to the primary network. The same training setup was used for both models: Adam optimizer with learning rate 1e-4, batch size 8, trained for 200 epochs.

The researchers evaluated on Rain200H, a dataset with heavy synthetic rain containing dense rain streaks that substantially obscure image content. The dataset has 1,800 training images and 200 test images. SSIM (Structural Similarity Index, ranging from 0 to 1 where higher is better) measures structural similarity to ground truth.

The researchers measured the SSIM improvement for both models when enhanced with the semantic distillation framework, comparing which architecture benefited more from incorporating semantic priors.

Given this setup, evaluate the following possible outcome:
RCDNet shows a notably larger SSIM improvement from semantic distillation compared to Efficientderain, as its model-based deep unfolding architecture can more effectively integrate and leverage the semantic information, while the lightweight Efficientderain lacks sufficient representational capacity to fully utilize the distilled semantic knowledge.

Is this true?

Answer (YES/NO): NO